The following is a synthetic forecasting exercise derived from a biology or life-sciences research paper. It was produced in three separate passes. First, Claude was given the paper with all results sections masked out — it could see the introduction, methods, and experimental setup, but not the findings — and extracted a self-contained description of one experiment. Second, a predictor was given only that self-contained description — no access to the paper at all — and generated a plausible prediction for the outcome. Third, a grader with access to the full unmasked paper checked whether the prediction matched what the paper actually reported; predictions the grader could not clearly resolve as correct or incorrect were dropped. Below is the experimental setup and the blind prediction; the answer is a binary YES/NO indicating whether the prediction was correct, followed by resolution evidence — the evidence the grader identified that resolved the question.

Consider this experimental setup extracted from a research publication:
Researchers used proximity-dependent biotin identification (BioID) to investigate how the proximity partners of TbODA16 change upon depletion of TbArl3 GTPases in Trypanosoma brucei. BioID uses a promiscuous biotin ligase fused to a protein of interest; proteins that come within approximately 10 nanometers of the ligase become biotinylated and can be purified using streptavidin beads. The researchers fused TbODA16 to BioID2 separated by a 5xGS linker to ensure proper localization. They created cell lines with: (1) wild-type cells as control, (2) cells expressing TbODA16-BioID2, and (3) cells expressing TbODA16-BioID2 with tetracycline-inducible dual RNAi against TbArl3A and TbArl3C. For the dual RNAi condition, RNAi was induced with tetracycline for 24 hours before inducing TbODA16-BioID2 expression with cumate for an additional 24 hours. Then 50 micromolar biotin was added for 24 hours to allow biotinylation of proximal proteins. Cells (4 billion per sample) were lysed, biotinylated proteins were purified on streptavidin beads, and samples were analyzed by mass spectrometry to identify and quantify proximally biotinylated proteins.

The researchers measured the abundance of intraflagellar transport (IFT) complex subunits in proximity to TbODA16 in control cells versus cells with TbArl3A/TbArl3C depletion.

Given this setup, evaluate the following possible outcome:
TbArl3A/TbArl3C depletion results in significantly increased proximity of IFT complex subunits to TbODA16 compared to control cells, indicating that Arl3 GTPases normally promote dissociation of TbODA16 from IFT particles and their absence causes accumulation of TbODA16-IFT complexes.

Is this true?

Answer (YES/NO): YES